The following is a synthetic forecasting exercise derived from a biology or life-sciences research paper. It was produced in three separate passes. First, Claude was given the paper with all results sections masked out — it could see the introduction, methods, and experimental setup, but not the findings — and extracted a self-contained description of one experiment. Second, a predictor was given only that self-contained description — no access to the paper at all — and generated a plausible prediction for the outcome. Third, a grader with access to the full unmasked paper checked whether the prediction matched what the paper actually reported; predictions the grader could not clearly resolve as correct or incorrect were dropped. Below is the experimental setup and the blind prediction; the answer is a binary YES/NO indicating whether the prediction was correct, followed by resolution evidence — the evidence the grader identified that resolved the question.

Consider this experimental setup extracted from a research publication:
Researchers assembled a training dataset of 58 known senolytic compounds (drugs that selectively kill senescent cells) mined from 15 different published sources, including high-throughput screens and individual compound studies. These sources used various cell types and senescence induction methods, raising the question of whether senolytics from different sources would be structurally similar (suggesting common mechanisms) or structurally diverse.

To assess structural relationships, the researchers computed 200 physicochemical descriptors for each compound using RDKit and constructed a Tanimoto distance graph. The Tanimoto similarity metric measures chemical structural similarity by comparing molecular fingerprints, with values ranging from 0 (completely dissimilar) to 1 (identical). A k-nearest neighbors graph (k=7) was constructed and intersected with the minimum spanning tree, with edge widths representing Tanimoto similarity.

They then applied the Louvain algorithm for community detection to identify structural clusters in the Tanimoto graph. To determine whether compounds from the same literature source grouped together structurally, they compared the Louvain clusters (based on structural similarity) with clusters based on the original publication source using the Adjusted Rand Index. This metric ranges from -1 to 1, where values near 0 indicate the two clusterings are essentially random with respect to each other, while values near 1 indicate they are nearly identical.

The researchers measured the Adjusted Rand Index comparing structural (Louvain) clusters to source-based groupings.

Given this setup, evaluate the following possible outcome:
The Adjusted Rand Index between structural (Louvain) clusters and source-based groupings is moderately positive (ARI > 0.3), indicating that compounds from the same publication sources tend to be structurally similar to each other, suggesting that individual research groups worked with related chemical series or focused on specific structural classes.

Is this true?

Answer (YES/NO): NO